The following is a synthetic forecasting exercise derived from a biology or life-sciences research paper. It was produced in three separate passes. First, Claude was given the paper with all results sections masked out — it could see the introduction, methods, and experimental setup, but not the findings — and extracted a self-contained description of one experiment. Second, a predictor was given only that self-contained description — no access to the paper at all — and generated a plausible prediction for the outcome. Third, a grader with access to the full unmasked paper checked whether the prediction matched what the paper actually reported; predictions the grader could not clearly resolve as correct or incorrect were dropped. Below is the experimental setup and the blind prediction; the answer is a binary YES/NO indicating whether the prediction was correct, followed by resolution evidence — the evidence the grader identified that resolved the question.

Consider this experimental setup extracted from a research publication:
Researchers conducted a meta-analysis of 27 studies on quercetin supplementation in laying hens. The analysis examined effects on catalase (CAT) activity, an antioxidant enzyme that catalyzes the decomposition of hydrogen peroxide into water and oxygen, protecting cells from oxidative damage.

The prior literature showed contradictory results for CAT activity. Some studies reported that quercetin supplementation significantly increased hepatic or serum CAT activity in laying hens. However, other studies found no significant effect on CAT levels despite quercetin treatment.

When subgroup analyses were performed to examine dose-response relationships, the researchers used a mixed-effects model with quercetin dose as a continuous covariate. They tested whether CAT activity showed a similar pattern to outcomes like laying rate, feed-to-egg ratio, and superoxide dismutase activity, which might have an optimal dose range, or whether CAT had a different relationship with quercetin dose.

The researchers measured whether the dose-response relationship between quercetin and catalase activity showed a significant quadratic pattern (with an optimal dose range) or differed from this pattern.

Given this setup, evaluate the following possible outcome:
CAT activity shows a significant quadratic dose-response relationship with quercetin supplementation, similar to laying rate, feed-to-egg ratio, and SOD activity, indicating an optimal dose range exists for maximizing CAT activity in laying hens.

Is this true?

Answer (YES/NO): NO